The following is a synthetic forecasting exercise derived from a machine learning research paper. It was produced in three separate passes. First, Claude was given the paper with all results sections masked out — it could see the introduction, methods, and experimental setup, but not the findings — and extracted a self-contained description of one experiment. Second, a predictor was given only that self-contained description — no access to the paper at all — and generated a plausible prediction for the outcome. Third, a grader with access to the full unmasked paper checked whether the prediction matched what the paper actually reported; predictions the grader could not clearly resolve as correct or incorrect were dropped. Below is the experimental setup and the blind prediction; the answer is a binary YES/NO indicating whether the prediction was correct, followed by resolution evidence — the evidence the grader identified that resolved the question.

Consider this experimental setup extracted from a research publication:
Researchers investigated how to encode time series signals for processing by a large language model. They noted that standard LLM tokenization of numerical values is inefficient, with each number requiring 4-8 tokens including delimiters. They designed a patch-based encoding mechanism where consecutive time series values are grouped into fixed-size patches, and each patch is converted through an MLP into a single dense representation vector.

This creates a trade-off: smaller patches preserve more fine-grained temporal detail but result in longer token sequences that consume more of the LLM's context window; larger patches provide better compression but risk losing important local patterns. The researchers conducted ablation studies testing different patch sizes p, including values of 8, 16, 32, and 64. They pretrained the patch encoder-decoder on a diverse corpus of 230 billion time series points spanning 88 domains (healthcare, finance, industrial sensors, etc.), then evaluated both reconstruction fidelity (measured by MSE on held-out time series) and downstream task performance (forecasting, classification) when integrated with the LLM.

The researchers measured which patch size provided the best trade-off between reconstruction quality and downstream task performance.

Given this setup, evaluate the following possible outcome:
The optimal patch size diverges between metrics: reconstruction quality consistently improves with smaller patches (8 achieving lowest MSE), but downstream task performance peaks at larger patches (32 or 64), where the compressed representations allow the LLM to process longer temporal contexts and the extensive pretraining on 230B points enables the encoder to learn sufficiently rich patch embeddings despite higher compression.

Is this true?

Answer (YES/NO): NO